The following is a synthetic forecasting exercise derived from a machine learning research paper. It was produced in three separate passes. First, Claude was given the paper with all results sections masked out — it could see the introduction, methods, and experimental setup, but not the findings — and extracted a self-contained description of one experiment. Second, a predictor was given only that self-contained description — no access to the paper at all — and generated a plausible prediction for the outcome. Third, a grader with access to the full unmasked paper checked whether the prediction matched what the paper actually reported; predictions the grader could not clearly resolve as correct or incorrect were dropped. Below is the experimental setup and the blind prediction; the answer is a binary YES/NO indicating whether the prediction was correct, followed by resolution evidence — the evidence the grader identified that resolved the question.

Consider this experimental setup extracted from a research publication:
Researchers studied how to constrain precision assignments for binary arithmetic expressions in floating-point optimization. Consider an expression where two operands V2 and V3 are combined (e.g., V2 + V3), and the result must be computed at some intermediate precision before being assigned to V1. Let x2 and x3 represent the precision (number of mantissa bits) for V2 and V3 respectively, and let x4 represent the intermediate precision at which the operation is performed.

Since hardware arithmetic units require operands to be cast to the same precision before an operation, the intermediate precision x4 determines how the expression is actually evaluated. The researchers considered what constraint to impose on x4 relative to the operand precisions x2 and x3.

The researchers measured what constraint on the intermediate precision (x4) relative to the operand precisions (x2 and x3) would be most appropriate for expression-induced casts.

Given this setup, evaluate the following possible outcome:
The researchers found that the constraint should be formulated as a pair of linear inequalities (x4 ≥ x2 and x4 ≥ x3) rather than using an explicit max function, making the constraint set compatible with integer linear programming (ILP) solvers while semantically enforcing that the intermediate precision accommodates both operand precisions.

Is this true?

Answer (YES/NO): NO